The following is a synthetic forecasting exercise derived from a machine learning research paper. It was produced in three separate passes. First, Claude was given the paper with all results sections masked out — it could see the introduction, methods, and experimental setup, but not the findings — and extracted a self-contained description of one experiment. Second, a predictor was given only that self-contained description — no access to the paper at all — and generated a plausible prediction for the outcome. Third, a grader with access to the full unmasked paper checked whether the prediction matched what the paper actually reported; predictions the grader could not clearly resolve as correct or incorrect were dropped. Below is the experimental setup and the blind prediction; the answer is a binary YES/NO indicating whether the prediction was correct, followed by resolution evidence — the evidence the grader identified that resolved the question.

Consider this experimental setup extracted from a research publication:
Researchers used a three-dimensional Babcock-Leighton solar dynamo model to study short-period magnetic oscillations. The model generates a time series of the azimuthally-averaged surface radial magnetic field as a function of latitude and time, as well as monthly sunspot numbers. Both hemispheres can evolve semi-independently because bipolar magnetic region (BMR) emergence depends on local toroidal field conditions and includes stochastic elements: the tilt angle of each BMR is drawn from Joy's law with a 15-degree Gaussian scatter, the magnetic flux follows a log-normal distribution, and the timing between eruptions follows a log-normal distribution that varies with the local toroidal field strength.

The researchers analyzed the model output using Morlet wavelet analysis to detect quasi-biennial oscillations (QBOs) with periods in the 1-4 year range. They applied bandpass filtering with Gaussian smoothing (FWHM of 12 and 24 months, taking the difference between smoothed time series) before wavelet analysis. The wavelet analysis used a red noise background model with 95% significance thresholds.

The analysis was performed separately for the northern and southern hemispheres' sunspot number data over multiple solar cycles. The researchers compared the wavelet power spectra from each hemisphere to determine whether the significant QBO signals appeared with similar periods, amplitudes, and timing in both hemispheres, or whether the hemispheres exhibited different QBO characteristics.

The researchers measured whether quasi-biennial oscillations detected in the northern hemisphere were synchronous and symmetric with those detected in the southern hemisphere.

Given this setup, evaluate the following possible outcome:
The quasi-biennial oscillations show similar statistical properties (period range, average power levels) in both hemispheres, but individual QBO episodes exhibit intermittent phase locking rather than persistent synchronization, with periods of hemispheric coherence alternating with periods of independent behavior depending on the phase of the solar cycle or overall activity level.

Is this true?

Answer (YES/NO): NO